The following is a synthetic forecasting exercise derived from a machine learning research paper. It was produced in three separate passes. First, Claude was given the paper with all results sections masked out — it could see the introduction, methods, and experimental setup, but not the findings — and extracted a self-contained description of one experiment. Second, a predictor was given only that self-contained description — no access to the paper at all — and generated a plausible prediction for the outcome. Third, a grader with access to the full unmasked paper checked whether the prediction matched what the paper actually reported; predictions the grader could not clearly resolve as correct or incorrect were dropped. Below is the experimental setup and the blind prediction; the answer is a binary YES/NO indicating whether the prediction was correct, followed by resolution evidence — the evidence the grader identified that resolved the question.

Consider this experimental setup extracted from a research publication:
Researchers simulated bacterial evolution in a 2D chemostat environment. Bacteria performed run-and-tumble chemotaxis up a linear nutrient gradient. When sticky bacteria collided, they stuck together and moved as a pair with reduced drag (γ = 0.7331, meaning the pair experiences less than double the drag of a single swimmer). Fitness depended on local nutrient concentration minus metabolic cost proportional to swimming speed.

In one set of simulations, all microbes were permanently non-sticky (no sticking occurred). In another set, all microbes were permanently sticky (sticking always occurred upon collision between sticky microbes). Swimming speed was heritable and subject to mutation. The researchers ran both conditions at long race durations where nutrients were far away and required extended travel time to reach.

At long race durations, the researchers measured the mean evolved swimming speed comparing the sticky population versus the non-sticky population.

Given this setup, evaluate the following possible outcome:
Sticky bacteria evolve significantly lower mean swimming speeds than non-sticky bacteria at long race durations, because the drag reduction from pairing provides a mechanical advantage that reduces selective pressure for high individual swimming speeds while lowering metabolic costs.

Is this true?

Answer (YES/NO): NO